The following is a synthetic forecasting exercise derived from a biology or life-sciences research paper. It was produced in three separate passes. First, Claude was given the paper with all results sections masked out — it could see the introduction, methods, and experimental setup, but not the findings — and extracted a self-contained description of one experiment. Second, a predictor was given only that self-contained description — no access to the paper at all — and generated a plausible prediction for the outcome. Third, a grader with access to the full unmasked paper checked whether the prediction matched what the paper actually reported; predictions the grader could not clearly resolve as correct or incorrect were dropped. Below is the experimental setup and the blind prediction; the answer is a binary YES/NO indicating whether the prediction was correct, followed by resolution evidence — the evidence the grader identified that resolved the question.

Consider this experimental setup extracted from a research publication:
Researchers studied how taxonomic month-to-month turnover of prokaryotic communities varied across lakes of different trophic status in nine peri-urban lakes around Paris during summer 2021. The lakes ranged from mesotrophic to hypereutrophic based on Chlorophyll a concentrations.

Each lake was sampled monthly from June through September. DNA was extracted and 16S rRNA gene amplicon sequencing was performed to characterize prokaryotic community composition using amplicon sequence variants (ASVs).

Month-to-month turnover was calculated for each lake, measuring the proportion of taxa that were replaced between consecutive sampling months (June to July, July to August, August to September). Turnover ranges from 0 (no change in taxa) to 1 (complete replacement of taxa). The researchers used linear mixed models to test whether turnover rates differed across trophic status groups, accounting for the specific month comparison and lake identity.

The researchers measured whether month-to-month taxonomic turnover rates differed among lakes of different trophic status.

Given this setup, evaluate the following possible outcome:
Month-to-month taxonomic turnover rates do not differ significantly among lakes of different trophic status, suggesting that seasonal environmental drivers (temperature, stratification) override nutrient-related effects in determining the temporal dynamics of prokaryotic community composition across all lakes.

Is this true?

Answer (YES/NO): NO